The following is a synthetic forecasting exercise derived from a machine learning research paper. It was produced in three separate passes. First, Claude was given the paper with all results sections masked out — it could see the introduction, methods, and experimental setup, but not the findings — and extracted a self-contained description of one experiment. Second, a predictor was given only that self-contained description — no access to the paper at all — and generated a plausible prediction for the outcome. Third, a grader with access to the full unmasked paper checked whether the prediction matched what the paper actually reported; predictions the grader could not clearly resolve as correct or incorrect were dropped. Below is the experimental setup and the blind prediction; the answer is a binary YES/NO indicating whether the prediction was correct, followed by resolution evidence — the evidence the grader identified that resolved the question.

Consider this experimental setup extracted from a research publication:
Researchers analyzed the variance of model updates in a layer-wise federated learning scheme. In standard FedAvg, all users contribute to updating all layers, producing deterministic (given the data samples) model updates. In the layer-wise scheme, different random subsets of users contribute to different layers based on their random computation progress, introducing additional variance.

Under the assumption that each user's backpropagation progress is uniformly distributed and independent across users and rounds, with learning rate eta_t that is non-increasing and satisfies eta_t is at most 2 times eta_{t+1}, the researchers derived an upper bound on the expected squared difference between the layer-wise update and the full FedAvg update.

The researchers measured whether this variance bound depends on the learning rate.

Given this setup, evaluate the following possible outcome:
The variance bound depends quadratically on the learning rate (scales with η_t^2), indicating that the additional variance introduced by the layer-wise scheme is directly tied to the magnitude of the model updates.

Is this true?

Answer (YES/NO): YES